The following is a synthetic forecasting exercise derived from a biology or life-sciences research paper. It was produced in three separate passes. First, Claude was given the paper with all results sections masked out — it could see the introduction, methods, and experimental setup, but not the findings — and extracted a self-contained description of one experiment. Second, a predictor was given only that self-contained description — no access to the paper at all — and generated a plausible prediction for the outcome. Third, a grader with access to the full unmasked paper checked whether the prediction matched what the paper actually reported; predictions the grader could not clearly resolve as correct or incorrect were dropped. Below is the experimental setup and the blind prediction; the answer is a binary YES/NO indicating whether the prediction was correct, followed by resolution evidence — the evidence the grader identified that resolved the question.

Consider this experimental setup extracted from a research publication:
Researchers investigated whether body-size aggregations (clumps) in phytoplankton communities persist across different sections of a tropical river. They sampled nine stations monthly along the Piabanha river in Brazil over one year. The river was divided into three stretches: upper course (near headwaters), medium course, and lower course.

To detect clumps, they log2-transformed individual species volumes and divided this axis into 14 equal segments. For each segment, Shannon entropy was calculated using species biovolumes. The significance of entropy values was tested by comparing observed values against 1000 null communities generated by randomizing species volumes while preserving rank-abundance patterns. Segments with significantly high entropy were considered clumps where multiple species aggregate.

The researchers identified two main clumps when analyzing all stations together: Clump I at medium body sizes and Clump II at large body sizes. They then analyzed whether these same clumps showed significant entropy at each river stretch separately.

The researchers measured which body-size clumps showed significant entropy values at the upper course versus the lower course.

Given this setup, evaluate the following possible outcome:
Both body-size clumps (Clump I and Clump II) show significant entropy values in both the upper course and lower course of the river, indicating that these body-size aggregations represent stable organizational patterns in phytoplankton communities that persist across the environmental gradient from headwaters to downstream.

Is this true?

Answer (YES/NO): NO